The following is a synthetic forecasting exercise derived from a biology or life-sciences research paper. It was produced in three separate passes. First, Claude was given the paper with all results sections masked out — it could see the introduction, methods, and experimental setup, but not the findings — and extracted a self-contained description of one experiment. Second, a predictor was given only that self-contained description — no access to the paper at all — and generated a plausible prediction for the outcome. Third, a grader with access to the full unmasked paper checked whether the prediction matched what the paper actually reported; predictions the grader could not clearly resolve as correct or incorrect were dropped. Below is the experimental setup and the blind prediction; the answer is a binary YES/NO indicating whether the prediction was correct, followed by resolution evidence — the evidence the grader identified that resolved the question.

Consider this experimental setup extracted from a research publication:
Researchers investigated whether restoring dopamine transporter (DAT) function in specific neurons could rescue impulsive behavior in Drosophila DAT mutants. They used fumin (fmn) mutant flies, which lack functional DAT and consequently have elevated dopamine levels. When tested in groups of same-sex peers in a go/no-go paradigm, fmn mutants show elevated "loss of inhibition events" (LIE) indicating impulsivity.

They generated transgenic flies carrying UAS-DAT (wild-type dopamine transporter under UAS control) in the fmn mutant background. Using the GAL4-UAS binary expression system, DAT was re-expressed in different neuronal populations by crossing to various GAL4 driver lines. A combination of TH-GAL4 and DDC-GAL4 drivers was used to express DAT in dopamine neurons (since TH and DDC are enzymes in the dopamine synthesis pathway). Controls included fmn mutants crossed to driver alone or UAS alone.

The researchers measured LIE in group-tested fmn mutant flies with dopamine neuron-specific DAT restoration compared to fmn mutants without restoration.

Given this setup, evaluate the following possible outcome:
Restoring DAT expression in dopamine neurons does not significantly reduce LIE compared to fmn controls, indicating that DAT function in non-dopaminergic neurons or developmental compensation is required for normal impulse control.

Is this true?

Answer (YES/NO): NO